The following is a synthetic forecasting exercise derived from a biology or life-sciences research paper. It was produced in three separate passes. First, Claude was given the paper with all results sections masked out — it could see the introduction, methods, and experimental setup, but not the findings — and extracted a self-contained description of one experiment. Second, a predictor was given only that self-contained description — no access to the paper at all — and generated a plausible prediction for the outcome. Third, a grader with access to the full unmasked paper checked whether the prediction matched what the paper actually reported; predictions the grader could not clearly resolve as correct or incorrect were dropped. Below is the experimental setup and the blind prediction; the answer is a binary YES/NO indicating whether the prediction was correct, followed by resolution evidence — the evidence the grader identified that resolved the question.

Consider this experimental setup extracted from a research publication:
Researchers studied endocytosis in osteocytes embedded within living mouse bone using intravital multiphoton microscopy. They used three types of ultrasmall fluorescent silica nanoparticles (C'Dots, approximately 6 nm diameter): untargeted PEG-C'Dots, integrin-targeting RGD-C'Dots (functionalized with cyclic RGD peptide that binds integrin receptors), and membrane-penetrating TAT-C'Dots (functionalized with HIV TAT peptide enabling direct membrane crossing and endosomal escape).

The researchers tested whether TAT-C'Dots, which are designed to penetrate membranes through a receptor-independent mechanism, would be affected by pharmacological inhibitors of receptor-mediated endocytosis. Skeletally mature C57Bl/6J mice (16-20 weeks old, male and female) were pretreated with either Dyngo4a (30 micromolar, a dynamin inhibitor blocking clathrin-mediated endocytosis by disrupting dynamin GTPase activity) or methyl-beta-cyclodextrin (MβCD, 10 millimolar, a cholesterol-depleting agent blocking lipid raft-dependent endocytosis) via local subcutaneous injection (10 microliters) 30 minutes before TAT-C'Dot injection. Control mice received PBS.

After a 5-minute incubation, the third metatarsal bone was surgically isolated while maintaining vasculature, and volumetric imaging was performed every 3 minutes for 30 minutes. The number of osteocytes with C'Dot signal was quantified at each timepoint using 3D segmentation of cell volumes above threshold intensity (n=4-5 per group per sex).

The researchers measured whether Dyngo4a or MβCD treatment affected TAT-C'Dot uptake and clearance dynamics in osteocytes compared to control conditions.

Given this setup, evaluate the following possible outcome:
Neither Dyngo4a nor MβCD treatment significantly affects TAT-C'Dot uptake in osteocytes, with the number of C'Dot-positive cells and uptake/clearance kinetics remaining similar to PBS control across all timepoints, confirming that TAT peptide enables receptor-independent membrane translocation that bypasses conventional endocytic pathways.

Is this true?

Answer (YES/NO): NO